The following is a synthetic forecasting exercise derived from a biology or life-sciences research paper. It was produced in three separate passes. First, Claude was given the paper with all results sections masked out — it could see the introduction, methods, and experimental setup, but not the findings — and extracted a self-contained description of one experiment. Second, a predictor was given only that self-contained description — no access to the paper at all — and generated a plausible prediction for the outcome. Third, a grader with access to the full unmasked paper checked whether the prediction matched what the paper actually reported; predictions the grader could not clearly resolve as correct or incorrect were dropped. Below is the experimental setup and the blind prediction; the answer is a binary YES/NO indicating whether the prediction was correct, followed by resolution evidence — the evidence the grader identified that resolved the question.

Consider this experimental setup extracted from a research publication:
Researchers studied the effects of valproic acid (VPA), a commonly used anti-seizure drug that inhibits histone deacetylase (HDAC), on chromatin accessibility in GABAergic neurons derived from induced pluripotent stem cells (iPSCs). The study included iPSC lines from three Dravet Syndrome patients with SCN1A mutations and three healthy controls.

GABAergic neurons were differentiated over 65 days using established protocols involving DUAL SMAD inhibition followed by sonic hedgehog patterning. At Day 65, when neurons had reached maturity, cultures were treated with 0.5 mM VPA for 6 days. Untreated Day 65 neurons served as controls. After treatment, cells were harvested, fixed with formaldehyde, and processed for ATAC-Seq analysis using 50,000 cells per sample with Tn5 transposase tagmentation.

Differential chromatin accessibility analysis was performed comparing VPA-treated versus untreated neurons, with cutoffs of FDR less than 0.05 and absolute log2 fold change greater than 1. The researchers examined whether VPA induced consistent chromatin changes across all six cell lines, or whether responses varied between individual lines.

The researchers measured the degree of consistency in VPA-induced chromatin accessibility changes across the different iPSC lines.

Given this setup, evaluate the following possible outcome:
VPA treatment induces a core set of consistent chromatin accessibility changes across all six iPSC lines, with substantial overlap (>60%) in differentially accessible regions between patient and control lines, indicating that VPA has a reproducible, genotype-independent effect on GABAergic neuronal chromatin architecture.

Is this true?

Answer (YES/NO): NO